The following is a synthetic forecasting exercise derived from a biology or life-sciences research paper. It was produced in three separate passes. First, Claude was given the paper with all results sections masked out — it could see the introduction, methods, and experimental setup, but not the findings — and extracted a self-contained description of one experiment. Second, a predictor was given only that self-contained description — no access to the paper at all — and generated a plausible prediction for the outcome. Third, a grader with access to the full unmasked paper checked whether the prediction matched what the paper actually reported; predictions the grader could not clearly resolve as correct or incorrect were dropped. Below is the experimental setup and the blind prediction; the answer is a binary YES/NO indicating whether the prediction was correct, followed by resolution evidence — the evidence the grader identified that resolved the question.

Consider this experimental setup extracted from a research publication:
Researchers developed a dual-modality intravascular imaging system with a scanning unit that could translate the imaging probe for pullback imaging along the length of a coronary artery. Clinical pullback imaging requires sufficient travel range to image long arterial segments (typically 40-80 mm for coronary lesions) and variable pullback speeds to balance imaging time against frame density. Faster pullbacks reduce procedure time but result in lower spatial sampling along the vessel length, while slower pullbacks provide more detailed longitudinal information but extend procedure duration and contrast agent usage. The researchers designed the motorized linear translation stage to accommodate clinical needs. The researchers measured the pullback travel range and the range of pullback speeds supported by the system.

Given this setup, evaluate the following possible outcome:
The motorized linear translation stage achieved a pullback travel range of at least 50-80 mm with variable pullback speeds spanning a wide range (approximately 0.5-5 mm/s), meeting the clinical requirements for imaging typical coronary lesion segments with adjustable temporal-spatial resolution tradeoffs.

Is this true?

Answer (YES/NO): NO